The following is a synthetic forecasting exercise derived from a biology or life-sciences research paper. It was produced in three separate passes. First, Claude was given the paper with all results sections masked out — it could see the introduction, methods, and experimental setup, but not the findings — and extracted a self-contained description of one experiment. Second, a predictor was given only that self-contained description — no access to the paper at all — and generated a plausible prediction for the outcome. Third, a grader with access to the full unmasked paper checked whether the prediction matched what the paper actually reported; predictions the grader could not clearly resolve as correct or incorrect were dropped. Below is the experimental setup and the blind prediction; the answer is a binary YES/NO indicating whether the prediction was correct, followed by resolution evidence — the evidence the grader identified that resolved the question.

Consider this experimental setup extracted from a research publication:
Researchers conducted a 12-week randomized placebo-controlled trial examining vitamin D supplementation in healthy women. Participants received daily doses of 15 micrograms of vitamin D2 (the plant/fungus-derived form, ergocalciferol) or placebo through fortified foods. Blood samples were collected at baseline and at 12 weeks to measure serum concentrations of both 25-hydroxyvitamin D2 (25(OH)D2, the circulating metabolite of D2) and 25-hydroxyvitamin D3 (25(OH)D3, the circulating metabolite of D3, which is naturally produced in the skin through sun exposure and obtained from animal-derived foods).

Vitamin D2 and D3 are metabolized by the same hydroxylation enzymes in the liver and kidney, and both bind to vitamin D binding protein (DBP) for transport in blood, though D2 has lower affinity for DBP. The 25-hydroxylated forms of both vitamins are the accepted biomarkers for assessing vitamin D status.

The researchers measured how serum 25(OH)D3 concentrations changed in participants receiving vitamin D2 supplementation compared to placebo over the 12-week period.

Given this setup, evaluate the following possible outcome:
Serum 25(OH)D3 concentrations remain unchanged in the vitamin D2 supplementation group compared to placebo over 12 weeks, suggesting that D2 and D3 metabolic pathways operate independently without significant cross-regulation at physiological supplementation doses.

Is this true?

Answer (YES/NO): NO